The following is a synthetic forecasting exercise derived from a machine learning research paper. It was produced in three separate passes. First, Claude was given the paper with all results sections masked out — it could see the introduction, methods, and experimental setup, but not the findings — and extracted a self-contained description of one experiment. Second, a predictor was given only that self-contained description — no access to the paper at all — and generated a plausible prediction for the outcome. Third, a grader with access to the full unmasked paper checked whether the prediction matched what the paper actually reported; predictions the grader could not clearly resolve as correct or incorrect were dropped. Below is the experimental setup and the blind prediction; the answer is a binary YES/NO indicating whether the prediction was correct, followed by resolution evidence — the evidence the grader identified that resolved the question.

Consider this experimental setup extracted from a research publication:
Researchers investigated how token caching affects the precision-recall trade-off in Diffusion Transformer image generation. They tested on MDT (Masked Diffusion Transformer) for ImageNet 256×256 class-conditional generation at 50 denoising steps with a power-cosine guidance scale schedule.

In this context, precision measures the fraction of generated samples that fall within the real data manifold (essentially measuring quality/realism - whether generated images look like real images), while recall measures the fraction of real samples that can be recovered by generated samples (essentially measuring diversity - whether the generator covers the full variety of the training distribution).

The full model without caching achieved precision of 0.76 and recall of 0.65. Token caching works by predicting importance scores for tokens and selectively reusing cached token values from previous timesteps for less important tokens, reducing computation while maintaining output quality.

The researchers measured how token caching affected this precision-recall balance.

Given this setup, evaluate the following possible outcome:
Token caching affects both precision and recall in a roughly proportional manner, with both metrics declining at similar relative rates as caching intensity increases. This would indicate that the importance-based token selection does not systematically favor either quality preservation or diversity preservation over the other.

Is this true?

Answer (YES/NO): NO